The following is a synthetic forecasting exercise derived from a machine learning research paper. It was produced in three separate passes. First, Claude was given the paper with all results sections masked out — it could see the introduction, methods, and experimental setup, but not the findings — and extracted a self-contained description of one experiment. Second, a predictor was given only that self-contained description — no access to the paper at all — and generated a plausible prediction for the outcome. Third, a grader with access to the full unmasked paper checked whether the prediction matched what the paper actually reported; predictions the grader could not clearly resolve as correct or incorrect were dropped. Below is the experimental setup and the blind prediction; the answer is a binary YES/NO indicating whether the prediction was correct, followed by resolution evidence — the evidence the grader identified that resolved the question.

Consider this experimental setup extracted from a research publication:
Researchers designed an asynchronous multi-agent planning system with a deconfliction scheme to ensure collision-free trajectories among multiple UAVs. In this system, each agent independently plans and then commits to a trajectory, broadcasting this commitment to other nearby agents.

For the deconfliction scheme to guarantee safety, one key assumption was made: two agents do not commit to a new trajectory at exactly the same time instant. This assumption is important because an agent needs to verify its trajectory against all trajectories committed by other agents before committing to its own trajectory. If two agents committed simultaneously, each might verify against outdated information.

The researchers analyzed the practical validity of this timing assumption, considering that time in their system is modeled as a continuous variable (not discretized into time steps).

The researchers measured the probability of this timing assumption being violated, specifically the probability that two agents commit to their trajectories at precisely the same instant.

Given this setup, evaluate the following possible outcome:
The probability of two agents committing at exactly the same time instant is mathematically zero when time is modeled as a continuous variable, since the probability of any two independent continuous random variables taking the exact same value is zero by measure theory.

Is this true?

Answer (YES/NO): YES